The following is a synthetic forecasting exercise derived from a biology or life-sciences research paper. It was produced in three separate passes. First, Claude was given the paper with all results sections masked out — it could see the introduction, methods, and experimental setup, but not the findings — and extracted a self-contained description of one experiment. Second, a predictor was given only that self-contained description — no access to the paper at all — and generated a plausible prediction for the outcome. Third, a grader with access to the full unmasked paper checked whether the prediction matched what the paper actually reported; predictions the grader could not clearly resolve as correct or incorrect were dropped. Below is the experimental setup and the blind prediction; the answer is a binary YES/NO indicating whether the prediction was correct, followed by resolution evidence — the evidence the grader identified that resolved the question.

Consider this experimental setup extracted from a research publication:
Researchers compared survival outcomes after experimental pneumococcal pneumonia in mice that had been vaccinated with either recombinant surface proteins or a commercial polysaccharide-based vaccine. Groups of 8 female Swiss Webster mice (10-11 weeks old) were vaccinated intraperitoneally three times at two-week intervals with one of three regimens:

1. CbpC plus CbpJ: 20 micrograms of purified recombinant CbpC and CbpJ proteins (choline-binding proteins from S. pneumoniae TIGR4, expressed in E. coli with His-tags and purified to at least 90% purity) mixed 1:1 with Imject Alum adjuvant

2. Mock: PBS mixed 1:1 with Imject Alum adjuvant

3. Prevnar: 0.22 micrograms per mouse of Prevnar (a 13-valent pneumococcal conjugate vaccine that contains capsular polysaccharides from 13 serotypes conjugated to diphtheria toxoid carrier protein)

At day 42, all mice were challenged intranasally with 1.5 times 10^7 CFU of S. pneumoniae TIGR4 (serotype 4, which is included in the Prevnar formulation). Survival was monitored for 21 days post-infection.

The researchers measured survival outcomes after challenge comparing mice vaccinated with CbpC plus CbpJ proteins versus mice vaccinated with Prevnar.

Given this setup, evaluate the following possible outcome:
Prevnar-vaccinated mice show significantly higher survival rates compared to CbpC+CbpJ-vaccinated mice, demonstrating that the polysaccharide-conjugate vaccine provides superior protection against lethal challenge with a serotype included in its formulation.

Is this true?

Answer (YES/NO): YES